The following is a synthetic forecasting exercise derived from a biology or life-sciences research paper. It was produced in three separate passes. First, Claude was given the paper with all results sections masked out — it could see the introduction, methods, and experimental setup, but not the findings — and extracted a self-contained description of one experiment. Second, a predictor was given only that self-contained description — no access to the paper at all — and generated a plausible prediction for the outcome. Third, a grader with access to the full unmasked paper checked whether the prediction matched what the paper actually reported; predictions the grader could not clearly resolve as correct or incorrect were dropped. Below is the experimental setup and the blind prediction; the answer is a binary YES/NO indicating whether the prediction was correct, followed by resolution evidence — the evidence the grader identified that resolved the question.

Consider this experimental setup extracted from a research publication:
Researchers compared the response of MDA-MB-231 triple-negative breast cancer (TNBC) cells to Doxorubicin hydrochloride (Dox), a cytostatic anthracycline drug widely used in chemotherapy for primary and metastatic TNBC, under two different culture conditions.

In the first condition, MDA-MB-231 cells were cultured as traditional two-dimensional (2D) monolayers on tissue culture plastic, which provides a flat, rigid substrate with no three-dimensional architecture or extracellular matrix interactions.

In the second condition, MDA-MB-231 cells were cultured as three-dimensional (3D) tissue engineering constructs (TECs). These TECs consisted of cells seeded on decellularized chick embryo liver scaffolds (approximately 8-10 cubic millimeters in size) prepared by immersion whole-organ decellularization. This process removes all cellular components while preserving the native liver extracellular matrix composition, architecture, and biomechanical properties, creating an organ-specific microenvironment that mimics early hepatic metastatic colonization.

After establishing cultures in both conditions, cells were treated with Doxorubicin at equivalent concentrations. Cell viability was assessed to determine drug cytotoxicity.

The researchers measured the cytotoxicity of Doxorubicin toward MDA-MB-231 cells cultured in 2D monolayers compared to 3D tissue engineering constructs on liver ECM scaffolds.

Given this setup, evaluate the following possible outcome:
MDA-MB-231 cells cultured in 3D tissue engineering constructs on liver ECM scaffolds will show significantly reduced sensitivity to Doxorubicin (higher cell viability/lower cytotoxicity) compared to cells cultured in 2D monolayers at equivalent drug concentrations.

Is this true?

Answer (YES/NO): YES